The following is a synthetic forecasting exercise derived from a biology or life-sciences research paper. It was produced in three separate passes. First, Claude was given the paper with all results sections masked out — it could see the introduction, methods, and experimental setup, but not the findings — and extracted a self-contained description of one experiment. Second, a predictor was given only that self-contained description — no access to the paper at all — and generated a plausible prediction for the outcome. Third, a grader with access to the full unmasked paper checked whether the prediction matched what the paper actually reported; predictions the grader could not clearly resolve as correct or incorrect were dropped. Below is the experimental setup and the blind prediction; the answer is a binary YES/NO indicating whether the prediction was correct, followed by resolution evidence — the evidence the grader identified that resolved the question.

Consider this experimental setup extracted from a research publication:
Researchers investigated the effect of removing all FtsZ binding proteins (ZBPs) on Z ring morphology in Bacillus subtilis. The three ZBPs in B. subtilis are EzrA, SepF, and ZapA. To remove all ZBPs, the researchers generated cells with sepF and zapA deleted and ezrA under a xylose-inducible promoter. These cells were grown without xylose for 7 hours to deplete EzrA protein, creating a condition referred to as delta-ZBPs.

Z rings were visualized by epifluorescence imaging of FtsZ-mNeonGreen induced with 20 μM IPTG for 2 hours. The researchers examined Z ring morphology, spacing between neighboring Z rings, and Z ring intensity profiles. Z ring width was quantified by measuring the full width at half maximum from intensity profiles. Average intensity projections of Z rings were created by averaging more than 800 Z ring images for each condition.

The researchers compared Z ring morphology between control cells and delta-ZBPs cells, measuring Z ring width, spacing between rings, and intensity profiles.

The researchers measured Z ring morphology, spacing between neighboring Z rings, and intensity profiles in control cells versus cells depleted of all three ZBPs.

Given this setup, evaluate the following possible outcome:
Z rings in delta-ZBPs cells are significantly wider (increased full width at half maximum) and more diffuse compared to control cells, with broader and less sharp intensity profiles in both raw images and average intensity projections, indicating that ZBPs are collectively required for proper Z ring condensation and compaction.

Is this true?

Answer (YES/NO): YES